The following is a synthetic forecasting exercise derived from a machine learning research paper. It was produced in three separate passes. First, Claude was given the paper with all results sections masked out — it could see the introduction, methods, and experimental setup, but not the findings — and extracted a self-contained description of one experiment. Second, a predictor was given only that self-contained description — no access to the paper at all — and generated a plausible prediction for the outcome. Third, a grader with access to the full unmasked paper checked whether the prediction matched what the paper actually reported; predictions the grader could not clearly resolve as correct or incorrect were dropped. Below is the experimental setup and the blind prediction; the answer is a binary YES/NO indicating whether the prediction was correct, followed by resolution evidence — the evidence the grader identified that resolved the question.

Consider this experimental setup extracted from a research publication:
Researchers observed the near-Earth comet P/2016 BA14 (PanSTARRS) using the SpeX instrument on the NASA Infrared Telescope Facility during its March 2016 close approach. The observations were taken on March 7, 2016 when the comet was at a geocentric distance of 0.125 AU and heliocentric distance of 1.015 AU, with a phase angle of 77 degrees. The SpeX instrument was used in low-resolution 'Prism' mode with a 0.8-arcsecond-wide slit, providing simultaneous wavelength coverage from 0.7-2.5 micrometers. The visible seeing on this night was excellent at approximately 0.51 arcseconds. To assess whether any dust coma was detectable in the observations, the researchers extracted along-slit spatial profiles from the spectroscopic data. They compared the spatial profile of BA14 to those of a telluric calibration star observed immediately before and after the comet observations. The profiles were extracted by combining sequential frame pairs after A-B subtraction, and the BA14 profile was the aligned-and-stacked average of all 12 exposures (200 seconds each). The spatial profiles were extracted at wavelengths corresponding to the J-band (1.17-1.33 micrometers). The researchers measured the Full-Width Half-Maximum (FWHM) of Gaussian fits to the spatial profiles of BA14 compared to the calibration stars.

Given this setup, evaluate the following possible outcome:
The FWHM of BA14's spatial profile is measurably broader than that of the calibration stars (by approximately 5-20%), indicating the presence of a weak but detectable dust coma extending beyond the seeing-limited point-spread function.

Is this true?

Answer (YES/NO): NO